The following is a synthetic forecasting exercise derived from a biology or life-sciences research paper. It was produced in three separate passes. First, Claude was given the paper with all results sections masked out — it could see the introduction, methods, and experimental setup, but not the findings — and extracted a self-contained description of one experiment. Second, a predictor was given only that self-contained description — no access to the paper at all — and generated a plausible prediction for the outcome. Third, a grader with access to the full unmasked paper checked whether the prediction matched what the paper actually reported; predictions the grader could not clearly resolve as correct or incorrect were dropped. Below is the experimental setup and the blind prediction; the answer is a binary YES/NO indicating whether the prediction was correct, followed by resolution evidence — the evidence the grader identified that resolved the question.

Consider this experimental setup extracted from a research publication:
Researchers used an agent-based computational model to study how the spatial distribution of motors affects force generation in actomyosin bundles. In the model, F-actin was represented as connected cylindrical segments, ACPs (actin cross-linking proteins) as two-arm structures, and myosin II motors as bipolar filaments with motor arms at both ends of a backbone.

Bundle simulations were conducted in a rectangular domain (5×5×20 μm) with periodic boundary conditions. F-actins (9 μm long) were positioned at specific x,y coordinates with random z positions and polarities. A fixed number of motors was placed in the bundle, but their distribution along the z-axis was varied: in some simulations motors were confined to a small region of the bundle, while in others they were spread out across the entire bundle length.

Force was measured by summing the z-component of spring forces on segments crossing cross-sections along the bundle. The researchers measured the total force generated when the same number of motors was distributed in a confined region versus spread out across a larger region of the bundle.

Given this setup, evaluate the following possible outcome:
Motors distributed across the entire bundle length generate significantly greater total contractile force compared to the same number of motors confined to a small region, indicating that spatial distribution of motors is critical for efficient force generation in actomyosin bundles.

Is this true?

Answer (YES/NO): NO